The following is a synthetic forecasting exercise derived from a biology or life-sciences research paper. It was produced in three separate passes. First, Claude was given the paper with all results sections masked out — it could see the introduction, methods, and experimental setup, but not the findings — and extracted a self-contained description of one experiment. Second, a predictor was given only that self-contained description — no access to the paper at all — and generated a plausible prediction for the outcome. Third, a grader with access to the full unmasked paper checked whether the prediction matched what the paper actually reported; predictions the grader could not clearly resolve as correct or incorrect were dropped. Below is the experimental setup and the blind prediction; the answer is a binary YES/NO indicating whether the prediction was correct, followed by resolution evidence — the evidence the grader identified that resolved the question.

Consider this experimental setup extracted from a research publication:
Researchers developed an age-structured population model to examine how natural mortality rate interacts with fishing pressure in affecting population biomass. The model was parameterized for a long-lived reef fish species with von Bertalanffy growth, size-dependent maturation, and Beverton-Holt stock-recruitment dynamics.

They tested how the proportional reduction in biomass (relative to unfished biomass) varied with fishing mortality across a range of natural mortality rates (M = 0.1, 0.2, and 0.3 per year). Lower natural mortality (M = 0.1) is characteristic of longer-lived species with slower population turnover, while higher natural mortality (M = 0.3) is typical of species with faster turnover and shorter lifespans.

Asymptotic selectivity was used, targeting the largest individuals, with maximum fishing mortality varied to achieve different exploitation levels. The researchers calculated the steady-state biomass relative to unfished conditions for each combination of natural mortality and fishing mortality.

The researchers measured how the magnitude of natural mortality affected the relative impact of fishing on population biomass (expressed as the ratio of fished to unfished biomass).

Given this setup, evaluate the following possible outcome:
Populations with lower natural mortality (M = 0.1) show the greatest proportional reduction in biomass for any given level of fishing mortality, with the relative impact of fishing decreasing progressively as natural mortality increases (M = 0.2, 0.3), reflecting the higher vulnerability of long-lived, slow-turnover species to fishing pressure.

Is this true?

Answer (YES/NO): YES